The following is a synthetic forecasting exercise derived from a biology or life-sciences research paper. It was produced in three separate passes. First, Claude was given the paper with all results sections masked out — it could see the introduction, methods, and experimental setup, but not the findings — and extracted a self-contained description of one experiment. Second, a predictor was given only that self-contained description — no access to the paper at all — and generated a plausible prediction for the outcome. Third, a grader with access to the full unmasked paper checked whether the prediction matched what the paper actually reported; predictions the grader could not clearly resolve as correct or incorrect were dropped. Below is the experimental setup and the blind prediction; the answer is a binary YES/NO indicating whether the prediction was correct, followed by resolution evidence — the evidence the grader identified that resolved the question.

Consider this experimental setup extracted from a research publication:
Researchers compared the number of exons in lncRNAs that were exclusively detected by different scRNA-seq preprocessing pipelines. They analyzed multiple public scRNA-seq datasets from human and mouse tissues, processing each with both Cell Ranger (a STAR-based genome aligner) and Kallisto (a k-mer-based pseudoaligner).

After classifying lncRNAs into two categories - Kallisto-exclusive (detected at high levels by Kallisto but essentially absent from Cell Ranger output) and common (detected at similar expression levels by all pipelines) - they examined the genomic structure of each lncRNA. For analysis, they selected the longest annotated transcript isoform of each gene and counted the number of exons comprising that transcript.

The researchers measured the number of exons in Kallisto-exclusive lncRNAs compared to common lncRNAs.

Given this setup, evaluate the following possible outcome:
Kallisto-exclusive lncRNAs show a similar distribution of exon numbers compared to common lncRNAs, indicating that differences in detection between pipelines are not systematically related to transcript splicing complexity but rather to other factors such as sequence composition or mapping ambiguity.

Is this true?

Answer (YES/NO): NO